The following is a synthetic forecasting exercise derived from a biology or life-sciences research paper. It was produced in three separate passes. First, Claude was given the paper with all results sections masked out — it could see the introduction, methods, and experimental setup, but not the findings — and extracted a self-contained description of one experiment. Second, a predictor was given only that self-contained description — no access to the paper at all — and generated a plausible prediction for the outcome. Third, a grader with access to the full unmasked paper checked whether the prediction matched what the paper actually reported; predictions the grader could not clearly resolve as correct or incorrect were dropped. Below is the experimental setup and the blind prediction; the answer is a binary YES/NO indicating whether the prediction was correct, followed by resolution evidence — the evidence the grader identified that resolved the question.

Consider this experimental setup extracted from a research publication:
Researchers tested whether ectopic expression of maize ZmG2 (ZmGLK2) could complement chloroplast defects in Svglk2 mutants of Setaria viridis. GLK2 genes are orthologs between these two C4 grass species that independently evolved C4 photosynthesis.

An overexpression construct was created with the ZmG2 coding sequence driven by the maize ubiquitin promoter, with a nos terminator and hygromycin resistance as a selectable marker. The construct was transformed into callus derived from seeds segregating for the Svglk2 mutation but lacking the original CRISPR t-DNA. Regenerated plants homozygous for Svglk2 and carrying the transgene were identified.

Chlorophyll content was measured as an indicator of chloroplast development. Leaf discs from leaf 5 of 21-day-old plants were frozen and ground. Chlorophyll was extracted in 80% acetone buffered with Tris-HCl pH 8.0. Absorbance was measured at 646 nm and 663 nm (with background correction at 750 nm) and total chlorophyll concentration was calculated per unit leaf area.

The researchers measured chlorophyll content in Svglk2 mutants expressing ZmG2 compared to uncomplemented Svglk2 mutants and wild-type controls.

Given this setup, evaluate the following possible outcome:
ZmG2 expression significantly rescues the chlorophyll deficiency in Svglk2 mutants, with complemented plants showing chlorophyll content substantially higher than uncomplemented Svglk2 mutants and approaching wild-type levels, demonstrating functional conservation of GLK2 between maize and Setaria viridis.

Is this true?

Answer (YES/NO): YES